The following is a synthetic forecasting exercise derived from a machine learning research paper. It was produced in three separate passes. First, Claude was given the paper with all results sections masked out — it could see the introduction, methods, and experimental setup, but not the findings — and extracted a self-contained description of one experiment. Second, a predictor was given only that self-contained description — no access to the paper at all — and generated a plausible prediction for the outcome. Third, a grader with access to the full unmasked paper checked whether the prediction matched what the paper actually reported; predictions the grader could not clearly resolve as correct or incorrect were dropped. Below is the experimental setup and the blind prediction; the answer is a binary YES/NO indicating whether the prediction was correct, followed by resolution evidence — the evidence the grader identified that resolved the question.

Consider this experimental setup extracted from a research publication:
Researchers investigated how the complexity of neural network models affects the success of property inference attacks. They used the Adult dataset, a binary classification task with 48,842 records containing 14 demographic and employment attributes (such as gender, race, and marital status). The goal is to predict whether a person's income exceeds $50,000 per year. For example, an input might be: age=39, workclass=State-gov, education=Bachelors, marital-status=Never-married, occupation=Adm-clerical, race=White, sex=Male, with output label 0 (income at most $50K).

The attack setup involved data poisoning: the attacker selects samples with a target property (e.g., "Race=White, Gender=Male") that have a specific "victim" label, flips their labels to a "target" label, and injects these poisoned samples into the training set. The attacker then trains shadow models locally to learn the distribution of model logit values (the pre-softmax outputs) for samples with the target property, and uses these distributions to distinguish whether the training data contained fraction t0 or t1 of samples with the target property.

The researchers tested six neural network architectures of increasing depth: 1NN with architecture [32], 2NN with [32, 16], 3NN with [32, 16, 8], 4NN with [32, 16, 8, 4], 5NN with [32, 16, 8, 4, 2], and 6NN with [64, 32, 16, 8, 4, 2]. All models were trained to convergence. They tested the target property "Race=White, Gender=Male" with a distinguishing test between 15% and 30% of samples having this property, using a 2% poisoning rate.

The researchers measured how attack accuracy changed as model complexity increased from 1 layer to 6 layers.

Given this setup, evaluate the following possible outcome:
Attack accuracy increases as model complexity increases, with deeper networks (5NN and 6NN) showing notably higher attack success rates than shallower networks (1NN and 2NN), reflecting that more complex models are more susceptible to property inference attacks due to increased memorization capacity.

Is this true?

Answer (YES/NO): NO